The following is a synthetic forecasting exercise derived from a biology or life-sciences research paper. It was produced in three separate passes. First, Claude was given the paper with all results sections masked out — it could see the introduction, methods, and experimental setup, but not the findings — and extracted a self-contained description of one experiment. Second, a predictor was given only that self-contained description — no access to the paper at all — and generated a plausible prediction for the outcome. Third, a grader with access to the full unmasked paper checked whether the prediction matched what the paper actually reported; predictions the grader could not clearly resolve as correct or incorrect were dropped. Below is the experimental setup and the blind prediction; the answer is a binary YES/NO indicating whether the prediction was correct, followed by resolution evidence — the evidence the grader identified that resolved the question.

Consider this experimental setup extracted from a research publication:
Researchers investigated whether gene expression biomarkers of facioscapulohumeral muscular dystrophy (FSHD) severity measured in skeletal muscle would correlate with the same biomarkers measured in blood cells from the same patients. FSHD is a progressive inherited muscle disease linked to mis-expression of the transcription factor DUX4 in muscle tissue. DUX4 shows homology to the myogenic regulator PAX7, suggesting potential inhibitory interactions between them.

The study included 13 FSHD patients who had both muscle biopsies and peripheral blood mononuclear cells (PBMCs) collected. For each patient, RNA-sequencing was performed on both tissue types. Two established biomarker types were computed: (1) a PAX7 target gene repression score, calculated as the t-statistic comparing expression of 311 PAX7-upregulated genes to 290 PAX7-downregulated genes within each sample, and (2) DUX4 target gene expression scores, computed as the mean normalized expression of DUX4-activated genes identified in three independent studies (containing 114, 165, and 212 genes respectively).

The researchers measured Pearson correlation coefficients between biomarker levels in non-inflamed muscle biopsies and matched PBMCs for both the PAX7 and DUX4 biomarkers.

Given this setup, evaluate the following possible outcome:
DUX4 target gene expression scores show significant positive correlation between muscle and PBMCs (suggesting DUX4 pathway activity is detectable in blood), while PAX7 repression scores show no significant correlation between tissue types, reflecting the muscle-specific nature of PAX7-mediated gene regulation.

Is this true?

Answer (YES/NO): NO